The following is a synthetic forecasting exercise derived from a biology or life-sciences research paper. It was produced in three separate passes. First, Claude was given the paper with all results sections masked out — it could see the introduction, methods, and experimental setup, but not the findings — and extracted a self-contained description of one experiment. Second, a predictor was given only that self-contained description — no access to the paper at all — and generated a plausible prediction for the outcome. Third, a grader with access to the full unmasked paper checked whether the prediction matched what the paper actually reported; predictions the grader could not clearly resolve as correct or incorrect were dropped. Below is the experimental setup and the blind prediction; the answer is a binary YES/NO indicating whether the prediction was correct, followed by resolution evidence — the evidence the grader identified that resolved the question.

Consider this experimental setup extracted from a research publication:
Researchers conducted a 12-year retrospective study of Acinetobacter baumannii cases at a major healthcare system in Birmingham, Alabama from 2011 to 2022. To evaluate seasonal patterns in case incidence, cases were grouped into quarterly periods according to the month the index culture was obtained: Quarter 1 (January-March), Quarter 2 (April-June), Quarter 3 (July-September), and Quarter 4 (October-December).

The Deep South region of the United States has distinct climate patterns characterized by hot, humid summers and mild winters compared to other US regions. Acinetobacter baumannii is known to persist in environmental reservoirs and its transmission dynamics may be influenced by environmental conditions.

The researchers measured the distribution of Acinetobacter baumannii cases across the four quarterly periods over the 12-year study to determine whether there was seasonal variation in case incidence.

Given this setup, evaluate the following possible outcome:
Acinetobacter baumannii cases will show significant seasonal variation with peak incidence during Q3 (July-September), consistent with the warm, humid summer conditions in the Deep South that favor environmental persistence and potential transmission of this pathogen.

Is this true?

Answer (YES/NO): NO